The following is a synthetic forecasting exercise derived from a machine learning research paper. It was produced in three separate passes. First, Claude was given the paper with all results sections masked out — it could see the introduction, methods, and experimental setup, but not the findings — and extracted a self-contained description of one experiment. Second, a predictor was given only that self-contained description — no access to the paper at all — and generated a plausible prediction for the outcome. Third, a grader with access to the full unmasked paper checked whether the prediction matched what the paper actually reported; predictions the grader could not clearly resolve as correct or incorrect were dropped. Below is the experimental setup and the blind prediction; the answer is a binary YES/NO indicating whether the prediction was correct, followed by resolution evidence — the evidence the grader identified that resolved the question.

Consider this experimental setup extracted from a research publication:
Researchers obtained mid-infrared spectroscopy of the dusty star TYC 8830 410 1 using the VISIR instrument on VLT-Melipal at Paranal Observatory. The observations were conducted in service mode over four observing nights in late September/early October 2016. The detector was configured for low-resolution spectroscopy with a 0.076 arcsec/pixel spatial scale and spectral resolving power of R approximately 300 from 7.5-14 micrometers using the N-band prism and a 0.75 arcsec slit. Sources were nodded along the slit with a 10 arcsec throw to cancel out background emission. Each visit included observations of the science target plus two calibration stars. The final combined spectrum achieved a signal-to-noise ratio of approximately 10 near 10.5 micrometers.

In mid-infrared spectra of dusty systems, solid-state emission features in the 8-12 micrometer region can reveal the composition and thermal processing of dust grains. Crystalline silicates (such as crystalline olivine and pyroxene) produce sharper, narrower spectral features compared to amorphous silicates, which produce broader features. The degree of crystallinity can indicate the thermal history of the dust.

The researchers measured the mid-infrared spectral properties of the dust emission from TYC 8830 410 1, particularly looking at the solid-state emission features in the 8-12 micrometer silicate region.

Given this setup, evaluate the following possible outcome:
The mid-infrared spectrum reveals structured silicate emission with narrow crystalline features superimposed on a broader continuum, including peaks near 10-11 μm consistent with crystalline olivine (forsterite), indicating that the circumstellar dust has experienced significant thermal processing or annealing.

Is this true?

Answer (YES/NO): YES